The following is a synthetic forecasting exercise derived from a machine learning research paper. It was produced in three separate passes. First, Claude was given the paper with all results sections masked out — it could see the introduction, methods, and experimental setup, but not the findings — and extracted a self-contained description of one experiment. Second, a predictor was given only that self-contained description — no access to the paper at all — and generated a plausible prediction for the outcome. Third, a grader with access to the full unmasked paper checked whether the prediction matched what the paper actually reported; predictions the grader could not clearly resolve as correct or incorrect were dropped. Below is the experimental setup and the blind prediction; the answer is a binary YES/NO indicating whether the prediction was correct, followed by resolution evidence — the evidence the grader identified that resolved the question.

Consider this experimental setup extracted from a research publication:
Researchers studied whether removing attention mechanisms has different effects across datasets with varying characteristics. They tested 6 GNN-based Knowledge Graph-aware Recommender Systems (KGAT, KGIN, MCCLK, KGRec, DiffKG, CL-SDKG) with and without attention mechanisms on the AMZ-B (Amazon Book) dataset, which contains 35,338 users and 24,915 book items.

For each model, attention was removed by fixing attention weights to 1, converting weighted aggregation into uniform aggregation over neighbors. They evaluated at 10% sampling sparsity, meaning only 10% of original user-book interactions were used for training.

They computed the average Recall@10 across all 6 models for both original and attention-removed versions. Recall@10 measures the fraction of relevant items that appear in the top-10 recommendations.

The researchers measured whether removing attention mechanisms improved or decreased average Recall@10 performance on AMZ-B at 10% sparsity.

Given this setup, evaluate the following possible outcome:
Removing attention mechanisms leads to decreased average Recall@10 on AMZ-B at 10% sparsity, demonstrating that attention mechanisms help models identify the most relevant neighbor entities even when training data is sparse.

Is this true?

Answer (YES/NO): YES